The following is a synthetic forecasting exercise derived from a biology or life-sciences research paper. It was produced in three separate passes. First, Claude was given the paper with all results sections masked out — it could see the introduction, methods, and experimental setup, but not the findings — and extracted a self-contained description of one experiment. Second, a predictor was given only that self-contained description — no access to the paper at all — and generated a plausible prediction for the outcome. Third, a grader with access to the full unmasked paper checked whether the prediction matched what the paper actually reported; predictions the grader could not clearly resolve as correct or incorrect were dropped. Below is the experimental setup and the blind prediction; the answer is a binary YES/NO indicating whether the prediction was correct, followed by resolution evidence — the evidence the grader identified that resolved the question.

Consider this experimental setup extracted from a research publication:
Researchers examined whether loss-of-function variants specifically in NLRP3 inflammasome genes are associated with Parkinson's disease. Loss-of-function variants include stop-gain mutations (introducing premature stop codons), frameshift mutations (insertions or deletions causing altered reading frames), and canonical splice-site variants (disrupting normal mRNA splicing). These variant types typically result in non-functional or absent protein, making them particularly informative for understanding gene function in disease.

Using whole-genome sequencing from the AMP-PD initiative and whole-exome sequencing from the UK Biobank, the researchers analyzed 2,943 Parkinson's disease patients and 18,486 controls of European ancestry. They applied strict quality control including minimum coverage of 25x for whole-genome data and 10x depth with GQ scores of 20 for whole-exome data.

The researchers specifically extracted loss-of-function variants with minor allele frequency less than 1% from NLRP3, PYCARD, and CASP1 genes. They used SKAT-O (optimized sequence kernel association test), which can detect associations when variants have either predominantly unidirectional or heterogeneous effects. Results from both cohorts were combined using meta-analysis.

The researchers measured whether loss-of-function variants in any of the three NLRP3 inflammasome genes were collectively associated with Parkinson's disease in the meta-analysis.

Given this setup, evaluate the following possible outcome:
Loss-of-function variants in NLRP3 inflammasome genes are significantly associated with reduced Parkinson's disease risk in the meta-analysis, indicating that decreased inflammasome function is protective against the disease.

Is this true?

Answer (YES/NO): NO